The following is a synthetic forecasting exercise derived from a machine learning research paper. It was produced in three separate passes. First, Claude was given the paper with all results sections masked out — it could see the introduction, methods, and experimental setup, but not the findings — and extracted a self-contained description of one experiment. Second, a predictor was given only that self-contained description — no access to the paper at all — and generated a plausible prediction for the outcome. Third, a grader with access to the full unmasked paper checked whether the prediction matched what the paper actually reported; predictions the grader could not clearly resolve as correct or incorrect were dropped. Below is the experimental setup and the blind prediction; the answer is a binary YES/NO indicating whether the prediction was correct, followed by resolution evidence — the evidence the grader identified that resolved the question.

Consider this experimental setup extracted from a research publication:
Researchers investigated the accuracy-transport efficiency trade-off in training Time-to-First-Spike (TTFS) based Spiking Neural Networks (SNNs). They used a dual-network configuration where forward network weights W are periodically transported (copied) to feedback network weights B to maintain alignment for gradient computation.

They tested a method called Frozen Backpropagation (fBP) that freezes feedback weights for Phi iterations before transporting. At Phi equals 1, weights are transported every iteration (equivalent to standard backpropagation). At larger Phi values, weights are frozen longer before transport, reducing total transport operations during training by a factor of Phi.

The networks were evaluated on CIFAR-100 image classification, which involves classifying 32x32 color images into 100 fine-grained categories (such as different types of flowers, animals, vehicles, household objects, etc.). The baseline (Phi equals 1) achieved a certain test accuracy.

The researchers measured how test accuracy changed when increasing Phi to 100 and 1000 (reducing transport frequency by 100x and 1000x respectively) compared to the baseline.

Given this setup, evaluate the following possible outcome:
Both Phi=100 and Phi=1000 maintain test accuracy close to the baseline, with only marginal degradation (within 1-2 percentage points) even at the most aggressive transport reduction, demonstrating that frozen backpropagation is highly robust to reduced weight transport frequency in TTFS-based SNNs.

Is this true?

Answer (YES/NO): NO